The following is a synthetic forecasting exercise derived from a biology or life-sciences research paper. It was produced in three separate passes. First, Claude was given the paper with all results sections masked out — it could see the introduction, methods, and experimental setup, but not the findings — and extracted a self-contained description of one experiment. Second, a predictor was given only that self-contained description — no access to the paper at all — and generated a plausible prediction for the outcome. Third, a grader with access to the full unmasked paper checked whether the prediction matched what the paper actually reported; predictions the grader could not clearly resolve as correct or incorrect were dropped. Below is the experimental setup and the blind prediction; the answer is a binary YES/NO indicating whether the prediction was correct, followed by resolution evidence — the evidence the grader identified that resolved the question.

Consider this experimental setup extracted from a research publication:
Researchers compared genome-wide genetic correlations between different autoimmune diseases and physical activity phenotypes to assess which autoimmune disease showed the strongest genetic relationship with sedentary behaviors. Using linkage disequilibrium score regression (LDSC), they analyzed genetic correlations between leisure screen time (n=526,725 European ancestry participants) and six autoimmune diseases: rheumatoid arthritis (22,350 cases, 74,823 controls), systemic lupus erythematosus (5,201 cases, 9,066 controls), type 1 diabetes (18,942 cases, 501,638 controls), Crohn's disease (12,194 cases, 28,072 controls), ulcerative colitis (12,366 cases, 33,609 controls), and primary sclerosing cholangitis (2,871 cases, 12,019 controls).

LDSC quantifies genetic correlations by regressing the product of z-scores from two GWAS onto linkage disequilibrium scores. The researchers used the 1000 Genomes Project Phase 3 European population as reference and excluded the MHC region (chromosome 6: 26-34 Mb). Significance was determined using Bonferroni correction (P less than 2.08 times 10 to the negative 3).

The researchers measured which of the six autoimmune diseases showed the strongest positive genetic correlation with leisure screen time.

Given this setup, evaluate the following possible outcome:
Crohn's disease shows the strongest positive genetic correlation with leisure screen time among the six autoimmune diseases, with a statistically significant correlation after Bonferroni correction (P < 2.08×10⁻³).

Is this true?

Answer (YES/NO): NO